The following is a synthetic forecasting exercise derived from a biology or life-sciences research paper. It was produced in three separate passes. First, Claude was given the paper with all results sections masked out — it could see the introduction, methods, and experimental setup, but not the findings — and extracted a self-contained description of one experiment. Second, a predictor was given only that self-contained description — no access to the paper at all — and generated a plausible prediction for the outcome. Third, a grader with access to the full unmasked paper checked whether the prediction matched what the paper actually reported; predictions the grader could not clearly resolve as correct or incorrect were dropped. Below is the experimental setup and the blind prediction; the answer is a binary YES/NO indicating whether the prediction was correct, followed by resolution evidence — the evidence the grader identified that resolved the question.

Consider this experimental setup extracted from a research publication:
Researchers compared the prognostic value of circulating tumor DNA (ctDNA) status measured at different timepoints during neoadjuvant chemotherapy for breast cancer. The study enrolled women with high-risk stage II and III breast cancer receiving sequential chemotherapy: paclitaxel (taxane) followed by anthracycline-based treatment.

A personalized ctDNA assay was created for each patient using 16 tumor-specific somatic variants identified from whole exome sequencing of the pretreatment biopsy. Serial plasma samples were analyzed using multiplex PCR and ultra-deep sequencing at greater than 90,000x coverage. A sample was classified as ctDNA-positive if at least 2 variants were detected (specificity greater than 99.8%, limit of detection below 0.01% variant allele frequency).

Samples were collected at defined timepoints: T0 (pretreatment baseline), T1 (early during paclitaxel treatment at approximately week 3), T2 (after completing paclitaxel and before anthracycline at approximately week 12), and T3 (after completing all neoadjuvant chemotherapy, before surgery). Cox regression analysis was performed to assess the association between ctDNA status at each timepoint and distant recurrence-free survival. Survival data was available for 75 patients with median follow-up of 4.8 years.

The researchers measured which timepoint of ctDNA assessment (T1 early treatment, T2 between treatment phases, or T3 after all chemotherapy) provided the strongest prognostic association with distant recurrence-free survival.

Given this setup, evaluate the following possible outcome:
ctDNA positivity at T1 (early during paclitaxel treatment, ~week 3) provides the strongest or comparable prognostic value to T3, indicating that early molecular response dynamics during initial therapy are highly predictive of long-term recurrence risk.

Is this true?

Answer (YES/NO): NO